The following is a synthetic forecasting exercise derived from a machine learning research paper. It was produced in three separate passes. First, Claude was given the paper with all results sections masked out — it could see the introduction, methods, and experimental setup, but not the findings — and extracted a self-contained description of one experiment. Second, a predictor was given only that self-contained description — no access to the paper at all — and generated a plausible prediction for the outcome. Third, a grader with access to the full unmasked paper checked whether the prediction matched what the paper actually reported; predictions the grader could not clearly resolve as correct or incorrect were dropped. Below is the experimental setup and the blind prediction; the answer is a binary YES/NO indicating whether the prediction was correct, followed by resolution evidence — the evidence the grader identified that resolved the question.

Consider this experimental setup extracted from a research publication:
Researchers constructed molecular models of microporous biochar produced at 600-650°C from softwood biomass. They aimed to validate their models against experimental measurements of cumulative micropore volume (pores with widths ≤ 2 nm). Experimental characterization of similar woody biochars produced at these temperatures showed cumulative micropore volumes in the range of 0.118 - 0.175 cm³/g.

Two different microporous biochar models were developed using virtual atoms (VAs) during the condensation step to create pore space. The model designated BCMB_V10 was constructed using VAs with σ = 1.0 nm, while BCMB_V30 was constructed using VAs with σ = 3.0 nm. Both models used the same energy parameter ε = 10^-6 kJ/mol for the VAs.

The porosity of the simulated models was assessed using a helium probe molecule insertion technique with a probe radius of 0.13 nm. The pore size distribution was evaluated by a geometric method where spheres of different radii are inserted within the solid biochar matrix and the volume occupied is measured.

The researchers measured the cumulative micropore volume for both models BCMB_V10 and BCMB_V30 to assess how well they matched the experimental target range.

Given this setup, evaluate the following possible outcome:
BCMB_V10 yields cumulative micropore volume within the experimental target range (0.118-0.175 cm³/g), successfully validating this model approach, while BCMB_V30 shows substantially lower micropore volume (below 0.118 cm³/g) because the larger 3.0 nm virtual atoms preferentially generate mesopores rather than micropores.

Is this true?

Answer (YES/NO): NO